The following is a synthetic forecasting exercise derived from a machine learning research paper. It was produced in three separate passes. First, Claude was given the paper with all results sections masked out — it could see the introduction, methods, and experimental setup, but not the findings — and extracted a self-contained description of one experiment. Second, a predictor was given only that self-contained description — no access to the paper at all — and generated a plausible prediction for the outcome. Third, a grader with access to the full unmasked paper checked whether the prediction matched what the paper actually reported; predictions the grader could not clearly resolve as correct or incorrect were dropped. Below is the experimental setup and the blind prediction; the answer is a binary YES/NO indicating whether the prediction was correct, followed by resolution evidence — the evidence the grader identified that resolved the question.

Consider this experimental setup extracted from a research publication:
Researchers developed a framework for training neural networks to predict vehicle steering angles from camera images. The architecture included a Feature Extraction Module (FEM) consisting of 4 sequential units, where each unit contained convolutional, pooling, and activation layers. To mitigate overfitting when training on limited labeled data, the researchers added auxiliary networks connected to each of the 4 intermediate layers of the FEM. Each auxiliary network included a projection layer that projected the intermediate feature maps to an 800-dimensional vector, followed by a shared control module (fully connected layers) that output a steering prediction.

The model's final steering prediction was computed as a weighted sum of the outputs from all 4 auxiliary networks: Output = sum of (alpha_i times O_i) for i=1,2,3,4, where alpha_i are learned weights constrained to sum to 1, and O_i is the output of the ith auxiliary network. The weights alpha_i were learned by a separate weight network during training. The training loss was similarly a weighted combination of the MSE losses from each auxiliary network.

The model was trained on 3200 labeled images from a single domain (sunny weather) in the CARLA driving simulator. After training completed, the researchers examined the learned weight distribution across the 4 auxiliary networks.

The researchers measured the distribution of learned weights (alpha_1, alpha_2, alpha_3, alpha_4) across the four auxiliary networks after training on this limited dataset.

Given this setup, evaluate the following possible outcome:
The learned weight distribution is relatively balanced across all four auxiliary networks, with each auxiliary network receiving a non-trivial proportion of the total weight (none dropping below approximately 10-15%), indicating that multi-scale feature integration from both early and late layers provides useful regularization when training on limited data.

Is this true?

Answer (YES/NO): NO